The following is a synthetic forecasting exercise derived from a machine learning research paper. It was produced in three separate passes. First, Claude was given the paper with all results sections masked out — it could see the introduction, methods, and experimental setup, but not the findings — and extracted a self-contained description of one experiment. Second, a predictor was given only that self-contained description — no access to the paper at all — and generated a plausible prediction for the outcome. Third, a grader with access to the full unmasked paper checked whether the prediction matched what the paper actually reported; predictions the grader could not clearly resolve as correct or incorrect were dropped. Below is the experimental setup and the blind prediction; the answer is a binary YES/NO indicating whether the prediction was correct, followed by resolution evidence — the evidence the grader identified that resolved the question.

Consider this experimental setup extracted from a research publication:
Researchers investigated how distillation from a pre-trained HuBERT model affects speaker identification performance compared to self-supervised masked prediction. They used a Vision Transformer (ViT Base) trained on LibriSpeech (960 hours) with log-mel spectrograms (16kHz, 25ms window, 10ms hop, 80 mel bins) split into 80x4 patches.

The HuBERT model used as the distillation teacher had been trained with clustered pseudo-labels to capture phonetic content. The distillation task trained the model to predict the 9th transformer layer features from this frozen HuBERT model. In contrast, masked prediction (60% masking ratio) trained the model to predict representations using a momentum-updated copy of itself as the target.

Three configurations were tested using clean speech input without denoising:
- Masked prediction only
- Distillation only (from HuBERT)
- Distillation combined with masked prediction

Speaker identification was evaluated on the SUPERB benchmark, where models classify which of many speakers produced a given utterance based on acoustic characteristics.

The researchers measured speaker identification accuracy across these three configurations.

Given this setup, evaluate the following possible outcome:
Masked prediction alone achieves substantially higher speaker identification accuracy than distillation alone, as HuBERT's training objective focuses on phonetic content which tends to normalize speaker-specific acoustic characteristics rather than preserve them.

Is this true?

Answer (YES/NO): YES